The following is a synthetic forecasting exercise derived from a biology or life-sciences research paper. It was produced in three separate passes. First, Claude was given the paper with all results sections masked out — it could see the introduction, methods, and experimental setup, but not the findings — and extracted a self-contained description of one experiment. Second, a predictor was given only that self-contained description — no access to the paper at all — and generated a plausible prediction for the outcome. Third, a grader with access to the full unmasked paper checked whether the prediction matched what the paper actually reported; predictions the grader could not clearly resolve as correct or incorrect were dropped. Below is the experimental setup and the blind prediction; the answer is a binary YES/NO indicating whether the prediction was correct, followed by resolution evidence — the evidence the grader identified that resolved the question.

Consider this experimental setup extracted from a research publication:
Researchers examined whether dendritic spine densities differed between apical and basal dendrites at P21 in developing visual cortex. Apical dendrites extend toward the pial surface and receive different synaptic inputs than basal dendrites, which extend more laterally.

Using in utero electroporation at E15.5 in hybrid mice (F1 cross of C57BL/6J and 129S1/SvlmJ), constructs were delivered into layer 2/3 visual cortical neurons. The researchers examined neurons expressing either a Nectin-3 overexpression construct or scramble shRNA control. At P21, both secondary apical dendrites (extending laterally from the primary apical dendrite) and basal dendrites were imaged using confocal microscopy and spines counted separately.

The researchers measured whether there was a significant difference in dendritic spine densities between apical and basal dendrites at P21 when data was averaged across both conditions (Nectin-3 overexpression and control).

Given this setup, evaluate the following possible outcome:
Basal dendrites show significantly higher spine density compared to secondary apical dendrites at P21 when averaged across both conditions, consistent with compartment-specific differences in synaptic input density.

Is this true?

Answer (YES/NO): YES